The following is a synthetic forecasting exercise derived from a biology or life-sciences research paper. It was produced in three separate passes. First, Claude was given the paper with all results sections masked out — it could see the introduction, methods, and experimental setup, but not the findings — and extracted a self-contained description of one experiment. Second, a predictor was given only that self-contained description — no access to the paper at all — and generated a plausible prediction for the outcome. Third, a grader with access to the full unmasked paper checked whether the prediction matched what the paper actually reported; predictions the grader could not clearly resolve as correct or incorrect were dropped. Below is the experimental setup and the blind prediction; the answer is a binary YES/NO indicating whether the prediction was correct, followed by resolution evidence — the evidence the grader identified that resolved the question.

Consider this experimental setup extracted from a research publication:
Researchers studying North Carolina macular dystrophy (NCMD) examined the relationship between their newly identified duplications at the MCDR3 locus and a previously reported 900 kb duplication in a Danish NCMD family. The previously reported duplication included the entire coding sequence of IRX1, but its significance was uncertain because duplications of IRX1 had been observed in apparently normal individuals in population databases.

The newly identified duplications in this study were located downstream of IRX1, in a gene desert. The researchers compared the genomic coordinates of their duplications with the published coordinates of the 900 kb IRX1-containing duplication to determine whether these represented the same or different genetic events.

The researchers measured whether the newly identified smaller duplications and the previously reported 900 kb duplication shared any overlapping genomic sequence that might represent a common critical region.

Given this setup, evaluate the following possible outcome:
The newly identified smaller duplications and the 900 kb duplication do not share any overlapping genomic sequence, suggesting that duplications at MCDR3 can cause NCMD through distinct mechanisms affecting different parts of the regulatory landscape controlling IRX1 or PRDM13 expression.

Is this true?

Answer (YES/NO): NO